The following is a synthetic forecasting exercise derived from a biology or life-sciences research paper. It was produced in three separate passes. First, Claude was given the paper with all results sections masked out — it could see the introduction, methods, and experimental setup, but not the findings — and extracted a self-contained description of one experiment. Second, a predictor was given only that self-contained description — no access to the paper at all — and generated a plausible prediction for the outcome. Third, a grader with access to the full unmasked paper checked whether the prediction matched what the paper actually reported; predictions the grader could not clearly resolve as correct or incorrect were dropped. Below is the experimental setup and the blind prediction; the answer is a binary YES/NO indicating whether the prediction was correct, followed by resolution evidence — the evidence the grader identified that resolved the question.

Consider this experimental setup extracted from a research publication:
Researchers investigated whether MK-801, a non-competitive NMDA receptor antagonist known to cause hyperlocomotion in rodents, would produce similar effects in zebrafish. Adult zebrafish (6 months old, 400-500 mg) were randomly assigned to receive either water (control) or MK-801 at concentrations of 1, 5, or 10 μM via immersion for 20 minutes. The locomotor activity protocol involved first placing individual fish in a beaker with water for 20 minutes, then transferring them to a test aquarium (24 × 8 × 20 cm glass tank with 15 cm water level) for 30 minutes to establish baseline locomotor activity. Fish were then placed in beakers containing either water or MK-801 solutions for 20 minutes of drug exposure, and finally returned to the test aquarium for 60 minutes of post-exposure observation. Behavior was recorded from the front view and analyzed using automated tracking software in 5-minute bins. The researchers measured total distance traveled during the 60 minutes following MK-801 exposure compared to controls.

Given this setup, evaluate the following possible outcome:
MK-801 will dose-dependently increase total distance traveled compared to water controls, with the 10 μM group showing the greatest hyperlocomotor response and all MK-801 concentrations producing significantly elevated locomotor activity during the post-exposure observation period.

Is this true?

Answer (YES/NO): NO